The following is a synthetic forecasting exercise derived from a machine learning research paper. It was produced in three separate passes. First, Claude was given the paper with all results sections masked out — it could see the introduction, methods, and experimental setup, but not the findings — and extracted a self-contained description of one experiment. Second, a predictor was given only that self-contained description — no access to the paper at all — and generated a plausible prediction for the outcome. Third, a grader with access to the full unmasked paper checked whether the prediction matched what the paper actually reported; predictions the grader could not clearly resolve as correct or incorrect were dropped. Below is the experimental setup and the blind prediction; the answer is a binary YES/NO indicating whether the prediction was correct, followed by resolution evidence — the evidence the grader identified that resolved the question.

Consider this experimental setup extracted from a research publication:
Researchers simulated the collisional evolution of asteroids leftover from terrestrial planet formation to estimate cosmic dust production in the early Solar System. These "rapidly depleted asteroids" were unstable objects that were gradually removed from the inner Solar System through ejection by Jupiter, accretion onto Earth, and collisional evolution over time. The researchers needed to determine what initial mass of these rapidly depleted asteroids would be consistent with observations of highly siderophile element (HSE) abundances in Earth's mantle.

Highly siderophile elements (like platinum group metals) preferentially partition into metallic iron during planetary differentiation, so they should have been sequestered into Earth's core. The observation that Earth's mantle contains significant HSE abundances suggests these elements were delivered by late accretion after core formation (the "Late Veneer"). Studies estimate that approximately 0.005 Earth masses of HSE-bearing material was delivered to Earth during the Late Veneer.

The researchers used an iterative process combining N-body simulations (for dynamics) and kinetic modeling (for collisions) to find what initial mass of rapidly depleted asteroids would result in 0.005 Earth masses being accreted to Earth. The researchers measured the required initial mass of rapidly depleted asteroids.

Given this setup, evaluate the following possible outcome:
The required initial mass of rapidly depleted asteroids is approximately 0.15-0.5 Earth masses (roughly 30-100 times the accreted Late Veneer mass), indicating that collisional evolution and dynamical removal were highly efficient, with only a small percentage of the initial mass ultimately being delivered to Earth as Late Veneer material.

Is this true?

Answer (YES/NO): NO